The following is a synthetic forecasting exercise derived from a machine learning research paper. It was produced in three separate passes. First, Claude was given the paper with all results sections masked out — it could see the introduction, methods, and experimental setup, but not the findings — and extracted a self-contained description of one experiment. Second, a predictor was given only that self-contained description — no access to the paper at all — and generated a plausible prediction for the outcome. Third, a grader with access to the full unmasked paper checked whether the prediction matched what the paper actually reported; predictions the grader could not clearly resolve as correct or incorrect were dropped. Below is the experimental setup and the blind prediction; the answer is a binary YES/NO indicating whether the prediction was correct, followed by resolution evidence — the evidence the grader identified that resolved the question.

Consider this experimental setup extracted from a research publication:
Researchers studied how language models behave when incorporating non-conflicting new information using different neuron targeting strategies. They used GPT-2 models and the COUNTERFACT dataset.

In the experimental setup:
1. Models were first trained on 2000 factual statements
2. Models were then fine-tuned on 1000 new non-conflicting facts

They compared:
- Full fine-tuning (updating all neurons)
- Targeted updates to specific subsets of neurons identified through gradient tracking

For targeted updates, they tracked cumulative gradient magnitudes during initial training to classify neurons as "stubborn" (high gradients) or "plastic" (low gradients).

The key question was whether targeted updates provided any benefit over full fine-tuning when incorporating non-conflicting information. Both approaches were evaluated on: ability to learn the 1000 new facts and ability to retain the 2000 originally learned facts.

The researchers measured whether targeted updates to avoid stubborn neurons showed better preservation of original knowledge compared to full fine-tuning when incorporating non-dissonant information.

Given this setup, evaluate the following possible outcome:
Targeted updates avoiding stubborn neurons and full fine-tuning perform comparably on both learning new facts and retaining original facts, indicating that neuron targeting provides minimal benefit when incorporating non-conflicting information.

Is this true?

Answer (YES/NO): NO